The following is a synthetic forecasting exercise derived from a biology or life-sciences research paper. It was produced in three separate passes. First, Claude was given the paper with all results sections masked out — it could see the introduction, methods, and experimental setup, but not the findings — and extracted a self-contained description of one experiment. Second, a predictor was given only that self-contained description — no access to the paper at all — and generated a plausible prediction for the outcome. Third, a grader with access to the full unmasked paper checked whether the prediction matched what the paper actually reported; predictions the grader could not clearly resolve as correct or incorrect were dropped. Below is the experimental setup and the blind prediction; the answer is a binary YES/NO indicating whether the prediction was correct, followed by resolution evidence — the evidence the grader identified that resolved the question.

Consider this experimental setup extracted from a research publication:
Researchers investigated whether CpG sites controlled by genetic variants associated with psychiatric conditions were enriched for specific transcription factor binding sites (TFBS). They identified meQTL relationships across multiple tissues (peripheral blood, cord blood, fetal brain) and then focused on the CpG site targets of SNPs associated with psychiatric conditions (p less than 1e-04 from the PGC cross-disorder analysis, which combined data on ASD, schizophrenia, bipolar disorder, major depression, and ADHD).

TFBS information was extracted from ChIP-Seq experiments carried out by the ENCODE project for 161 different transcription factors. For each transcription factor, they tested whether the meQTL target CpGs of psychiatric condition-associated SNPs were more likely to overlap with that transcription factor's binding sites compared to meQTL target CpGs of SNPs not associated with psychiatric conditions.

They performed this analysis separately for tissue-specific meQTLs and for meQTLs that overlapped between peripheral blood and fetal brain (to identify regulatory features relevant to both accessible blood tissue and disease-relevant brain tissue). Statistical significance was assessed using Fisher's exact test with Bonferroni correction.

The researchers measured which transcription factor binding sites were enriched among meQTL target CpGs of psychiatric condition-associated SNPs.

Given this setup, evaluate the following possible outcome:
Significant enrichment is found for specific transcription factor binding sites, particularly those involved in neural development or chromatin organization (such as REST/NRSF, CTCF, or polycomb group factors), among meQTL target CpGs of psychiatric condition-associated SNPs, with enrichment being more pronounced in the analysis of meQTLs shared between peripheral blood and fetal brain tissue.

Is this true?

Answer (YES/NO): NO